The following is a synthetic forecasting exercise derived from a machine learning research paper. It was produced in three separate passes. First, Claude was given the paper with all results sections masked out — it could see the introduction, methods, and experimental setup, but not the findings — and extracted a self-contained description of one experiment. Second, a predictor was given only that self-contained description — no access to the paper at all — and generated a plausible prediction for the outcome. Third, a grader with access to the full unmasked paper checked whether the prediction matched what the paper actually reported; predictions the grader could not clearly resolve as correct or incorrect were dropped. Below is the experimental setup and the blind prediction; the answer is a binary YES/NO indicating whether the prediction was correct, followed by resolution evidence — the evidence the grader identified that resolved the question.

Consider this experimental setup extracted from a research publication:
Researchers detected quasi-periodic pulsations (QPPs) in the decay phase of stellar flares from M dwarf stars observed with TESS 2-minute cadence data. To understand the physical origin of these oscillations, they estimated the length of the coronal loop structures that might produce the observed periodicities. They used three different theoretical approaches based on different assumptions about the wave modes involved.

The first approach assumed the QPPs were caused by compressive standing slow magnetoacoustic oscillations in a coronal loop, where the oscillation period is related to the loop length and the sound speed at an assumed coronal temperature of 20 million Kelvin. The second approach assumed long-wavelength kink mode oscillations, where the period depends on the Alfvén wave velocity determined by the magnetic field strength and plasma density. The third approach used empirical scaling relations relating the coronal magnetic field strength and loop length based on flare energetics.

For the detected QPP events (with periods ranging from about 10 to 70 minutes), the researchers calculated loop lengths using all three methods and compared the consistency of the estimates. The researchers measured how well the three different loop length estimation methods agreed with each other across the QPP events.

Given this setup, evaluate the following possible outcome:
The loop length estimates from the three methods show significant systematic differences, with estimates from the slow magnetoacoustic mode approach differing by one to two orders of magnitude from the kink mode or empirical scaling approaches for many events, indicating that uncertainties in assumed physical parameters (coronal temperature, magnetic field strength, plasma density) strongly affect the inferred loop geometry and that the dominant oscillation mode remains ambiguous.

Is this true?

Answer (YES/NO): NO